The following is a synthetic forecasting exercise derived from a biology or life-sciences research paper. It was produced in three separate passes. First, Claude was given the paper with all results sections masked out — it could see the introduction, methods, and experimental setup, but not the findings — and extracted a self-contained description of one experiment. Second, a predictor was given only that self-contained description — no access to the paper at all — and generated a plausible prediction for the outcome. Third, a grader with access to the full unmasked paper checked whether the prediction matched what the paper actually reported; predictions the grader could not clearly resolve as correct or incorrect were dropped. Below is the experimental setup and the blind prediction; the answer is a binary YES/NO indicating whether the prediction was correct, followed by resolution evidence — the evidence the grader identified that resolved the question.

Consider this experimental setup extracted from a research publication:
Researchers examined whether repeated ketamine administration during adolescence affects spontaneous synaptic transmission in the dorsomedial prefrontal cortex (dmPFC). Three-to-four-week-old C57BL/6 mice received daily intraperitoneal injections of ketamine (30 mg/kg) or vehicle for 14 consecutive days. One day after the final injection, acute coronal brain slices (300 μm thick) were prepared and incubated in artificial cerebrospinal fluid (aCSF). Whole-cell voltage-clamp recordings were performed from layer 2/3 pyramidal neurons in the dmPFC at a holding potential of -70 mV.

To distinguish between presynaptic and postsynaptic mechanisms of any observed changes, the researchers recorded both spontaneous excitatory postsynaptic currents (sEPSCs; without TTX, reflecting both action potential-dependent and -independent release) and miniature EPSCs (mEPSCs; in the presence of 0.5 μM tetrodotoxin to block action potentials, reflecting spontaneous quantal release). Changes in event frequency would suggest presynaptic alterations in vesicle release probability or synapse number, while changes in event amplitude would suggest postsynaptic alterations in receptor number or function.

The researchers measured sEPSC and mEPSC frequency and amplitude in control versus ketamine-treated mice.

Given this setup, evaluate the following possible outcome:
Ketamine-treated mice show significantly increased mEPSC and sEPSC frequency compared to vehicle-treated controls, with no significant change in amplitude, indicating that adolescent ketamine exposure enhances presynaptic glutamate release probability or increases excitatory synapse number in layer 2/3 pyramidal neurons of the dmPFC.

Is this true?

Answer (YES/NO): NO